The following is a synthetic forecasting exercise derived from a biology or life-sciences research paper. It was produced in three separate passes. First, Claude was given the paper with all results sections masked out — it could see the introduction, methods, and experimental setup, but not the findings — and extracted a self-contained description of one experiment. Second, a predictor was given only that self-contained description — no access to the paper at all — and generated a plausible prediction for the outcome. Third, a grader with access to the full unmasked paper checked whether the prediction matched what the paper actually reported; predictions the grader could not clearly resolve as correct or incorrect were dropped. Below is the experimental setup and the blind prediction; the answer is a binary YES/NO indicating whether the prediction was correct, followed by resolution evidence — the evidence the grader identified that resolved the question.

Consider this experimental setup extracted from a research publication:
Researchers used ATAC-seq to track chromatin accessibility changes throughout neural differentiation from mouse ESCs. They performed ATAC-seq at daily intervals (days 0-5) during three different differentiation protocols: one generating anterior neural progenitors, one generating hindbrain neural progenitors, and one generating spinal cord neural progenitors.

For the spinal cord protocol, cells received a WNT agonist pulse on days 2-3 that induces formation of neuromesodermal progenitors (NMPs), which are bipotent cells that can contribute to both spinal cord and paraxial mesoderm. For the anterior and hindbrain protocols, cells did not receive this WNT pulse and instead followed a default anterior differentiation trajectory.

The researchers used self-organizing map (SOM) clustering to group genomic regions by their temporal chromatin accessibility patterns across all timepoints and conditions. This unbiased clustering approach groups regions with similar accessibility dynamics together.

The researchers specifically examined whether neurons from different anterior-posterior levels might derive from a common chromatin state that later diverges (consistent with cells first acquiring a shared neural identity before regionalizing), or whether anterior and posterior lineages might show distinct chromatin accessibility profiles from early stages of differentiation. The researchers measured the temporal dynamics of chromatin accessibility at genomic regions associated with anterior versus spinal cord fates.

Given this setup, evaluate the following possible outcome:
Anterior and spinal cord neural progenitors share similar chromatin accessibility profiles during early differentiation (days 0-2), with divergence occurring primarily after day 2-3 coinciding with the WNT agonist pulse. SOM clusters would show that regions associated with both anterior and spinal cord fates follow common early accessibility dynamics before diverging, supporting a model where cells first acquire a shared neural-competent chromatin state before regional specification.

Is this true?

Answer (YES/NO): NO